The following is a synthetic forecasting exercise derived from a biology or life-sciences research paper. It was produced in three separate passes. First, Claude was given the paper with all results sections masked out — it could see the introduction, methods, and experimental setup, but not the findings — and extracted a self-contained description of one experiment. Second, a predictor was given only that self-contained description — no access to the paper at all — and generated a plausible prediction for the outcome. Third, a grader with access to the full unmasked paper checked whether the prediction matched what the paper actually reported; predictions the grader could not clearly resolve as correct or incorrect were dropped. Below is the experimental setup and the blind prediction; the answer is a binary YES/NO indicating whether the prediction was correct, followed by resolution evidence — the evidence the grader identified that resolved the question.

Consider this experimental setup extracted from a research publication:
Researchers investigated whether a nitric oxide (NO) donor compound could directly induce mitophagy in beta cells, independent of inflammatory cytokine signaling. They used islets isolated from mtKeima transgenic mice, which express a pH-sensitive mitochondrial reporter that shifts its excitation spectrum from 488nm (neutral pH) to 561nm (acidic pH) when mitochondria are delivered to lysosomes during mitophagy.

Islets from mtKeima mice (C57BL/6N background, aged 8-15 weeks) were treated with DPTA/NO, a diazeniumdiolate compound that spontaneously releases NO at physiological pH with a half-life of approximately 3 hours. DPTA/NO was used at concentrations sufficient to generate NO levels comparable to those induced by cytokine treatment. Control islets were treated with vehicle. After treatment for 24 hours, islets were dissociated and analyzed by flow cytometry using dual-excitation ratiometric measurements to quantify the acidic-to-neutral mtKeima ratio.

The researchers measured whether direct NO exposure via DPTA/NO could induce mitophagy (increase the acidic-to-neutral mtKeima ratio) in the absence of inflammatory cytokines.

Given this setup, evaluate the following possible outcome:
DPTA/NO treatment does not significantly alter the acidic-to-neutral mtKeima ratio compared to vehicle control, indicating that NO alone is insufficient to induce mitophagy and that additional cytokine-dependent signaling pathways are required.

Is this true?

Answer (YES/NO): NO